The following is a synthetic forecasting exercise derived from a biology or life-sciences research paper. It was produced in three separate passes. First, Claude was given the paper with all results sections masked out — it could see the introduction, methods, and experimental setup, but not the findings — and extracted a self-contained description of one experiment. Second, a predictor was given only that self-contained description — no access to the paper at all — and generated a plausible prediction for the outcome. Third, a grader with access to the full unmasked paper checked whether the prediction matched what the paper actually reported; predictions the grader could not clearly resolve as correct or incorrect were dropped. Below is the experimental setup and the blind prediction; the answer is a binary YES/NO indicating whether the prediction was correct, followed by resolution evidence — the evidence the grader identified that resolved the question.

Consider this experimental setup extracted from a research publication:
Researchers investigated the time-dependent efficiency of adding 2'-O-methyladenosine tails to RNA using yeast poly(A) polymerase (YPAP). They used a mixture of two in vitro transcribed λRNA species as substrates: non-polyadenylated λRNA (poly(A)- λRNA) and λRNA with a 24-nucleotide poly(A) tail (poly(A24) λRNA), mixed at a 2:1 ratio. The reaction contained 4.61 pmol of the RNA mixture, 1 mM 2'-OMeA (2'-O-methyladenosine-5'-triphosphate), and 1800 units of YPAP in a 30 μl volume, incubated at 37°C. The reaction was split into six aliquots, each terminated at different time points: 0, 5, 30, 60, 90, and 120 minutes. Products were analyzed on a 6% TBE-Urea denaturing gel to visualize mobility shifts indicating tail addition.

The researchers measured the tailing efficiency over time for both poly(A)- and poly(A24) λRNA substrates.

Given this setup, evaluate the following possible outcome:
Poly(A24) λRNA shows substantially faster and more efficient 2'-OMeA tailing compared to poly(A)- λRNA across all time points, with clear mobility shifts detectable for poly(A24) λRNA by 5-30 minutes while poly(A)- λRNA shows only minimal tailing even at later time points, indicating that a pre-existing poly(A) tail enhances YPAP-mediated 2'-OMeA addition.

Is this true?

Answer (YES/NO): NO